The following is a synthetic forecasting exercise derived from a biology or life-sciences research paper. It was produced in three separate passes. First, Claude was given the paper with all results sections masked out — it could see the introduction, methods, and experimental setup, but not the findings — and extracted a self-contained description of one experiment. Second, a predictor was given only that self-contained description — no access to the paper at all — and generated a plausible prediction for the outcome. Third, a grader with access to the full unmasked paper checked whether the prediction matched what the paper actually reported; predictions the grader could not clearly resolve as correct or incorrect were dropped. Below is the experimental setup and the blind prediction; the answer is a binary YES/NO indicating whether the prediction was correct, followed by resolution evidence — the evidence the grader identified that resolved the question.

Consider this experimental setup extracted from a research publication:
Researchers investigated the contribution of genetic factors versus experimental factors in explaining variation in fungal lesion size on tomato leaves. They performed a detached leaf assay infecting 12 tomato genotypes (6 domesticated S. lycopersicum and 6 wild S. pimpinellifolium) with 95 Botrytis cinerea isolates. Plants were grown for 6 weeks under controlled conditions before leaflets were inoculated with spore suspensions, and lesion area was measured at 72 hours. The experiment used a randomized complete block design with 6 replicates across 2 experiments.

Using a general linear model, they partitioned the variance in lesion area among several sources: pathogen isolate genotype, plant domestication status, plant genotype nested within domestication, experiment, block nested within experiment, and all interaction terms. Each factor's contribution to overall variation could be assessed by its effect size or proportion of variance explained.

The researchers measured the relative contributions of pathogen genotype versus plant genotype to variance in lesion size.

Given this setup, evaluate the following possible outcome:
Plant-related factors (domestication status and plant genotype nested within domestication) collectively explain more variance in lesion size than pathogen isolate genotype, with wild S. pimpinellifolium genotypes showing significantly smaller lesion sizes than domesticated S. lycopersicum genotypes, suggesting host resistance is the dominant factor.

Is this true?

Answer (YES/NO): NO